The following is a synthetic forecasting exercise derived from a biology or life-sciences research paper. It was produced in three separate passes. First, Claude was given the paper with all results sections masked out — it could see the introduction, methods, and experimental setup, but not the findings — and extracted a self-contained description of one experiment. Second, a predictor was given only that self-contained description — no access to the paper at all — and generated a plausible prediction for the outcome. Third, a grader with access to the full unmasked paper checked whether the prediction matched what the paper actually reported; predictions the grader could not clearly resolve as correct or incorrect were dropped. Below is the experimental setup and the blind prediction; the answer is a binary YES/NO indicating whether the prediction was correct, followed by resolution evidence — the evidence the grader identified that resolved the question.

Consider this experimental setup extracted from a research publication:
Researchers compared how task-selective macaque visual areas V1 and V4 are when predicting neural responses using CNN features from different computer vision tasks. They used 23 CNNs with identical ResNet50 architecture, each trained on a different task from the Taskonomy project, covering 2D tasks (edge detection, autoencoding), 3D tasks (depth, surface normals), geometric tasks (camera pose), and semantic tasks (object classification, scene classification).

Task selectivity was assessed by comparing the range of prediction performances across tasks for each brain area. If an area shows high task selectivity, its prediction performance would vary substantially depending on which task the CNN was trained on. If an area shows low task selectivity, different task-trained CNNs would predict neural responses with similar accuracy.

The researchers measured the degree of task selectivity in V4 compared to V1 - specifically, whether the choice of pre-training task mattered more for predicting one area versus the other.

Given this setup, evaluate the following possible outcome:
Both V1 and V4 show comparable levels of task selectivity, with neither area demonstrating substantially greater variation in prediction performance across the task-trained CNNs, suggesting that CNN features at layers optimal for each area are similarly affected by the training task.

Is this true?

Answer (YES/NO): NO